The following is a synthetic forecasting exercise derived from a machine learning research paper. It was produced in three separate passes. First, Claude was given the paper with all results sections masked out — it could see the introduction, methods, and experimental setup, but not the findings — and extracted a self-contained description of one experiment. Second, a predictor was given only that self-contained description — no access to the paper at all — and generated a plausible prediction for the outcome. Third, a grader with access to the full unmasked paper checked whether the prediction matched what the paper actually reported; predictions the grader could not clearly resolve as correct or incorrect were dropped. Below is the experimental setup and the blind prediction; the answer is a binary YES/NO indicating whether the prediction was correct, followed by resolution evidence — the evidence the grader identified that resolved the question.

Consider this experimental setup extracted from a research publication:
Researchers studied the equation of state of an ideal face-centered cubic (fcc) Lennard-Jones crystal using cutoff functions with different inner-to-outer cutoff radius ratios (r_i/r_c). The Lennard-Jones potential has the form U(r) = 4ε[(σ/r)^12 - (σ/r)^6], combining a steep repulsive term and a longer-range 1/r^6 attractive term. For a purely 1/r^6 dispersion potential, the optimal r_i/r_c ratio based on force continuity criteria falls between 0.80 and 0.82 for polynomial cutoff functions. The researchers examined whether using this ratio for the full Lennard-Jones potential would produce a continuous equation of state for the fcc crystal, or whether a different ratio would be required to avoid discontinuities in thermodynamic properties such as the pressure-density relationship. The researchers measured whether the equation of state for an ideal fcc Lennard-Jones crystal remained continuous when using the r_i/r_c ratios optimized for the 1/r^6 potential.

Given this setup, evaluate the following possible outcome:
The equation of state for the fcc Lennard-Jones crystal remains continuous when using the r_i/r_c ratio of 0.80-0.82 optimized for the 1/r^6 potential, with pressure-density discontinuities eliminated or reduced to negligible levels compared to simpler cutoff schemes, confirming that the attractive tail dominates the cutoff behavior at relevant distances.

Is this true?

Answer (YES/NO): NO